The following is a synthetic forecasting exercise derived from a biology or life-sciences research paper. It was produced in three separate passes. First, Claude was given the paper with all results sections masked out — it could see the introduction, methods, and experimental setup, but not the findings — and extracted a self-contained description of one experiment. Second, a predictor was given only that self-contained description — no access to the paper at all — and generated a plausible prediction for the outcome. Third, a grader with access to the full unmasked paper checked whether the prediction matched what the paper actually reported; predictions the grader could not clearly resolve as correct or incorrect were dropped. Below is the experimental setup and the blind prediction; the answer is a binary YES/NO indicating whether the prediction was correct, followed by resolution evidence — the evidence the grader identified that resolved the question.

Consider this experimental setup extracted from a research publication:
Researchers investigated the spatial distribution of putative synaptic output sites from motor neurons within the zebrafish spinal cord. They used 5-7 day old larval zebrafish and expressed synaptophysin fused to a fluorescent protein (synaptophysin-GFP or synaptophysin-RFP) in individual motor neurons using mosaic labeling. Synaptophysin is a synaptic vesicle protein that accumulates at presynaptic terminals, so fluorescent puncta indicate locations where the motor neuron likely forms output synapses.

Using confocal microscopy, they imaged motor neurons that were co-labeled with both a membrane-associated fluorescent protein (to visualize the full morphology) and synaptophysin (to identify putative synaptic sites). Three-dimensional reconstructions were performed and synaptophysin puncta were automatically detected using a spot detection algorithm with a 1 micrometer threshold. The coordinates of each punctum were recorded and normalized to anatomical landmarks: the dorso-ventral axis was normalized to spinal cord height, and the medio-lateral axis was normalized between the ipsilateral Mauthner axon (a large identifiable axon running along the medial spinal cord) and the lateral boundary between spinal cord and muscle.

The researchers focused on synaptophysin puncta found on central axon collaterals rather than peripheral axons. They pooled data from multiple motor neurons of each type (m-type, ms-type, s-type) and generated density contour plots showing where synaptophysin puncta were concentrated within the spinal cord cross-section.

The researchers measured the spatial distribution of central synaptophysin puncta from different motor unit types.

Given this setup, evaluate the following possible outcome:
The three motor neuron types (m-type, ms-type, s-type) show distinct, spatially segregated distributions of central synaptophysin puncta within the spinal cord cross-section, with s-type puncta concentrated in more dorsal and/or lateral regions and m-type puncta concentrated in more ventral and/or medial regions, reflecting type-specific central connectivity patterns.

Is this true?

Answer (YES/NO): NO